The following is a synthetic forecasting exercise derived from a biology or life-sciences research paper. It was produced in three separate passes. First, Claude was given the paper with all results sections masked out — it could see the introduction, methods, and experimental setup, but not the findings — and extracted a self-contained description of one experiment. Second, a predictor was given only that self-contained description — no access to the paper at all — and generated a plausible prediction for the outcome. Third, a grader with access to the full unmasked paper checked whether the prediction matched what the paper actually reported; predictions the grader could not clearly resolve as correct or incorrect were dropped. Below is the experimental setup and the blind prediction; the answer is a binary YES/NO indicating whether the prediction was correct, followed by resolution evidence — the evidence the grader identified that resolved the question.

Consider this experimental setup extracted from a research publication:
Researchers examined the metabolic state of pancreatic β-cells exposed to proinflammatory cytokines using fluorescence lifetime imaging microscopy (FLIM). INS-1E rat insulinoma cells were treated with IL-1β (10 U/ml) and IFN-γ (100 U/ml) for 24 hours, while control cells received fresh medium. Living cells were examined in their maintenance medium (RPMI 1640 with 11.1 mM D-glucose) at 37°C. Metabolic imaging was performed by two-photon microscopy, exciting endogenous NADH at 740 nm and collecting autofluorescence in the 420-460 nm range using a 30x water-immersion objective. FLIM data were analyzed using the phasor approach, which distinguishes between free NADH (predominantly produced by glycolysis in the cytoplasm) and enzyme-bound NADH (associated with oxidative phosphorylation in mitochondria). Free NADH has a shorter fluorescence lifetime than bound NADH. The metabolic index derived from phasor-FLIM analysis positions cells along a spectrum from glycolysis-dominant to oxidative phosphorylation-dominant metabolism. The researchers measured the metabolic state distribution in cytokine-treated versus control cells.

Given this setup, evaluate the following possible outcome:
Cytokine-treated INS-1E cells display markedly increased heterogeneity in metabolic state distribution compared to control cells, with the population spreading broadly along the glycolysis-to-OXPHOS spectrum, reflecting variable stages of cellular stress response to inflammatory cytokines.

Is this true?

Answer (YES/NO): NO